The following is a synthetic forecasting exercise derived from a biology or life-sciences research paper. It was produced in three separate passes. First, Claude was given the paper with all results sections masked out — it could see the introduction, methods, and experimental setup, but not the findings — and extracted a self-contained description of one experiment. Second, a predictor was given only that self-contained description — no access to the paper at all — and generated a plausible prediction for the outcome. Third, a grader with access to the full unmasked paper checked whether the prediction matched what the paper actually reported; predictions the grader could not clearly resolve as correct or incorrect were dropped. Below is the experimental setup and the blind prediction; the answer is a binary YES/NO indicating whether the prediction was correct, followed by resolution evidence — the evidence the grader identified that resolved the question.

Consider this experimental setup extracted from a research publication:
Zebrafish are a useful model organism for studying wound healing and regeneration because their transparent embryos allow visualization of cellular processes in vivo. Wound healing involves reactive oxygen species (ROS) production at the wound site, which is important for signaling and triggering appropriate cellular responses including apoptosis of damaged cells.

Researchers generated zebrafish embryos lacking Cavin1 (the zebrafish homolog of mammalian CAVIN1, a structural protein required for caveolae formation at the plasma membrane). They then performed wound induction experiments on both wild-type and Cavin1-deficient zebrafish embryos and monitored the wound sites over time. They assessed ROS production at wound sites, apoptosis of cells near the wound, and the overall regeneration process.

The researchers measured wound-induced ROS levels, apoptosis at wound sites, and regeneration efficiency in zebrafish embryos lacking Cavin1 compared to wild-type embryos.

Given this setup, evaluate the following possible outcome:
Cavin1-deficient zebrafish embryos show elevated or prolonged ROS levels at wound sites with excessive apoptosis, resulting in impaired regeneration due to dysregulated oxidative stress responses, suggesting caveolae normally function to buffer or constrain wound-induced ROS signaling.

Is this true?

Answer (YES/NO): NO